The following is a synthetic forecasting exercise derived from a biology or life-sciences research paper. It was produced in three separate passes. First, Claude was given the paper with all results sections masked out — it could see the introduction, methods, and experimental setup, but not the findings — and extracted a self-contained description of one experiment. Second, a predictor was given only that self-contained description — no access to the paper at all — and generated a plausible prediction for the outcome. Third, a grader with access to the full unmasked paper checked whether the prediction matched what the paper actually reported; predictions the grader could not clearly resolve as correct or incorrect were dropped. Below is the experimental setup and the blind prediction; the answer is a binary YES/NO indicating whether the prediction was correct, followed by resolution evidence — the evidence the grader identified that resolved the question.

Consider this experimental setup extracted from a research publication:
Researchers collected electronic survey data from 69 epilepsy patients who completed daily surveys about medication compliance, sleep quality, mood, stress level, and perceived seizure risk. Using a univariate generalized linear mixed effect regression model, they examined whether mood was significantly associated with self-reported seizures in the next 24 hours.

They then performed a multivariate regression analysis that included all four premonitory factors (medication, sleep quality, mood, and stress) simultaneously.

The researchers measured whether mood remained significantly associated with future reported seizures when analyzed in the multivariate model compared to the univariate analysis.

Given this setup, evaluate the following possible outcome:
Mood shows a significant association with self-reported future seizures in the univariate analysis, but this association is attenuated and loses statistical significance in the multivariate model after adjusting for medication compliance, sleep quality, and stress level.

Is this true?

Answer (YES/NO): YES